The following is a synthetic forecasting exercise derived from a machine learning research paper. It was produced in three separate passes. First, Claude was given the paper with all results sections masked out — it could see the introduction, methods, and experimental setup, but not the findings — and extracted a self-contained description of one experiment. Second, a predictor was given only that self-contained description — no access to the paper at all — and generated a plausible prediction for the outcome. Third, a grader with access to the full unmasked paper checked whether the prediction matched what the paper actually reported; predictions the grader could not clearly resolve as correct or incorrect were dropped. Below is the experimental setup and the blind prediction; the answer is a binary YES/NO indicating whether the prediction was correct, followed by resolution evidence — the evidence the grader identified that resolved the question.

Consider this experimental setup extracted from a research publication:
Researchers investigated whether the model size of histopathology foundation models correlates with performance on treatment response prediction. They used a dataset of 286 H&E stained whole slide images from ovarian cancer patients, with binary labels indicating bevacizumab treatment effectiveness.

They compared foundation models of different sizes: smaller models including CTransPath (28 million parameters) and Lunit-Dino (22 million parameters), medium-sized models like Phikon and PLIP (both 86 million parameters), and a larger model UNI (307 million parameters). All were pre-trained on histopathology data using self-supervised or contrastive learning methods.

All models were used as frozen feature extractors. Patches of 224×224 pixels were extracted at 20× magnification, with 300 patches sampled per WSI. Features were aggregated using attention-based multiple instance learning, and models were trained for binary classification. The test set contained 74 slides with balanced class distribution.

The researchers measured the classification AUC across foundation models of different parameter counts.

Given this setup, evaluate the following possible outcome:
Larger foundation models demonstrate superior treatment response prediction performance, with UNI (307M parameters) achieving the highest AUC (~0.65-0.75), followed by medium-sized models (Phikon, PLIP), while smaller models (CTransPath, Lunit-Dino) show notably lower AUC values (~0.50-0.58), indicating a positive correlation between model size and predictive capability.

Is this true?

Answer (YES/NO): NO